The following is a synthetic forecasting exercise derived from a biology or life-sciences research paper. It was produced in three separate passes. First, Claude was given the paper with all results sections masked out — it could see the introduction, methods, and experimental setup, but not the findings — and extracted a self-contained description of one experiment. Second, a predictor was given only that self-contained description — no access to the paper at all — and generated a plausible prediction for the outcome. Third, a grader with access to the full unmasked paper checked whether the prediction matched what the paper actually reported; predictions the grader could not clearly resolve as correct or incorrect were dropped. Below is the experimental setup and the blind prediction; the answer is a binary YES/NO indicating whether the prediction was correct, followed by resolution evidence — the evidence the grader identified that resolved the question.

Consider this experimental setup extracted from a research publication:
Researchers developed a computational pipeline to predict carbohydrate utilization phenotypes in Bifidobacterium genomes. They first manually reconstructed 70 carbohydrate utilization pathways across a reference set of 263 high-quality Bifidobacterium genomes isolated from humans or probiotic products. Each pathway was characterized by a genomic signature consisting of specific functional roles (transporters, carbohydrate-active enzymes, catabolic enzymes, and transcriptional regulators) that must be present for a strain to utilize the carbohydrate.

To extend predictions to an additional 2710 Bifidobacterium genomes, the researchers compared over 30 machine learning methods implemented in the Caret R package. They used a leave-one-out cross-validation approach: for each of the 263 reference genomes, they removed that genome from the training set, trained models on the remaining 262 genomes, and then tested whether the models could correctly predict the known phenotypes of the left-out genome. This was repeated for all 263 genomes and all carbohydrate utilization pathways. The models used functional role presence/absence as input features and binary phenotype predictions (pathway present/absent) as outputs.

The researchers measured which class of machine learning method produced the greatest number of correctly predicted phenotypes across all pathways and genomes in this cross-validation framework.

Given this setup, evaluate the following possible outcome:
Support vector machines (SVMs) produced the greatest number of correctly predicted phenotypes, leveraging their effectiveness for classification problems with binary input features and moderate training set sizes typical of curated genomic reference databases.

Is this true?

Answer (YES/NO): NO